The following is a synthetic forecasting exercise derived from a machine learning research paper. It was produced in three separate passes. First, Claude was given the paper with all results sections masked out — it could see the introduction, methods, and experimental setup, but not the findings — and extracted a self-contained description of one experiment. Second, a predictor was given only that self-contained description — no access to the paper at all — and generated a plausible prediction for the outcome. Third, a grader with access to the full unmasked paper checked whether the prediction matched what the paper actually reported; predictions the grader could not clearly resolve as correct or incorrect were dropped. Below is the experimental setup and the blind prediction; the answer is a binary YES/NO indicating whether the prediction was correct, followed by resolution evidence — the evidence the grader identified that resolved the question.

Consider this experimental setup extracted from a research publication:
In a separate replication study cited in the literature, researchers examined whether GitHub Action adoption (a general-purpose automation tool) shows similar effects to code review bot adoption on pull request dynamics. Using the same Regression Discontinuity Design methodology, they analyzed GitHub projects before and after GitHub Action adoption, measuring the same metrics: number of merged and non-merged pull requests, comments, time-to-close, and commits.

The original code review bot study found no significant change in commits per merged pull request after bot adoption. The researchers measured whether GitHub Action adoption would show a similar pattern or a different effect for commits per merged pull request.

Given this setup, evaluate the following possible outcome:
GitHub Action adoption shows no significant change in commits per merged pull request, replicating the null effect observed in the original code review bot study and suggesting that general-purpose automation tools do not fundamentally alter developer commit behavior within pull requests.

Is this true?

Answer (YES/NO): NO